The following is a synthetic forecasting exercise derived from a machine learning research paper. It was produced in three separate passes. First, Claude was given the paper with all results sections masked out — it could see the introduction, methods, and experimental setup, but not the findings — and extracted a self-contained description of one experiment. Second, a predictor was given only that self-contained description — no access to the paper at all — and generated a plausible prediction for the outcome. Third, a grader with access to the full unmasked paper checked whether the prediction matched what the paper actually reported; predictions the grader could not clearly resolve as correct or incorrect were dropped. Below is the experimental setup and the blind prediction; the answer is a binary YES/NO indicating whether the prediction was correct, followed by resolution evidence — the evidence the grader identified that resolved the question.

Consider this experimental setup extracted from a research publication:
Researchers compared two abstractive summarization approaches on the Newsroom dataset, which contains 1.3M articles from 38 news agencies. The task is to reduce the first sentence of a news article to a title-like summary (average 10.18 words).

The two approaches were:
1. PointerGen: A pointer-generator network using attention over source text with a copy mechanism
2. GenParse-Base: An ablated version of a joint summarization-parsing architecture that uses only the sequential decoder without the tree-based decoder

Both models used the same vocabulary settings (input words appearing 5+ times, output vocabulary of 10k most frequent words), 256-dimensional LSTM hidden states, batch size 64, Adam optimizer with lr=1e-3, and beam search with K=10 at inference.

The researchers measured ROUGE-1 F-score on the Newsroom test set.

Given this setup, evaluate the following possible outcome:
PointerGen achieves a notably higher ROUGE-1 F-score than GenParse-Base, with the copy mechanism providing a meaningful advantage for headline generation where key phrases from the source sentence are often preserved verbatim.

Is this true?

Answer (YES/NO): YES